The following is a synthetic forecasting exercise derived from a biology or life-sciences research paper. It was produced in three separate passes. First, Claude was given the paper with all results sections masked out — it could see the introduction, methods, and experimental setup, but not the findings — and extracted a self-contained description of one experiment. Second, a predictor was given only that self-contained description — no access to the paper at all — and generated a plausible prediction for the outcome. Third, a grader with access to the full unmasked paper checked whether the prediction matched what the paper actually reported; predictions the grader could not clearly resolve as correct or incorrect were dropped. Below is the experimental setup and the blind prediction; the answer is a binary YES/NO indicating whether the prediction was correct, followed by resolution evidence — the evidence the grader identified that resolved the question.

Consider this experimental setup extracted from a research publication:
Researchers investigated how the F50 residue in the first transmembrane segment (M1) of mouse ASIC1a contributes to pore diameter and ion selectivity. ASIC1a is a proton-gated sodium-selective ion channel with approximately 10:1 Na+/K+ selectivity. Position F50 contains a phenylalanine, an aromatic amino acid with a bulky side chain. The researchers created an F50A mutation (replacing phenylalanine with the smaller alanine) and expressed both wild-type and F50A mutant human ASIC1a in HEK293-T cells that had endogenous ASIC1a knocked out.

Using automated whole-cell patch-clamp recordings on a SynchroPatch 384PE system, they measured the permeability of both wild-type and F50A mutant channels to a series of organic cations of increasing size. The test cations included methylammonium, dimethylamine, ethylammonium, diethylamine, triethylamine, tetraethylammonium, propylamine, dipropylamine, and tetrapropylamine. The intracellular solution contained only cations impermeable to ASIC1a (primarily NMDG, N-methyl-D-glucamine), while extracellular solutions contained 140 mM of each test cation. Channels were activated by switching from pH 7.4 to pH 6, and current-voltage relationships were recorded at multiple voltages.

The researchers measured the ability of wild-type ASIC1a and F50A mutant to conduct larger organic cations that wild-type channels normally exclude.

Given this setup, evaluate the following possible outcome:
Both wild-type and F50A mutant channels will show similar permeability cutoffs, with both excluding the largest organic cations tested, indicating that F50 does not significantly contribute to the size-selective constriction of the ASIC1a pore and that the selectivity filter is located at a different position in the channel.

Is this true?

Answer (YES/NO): NO